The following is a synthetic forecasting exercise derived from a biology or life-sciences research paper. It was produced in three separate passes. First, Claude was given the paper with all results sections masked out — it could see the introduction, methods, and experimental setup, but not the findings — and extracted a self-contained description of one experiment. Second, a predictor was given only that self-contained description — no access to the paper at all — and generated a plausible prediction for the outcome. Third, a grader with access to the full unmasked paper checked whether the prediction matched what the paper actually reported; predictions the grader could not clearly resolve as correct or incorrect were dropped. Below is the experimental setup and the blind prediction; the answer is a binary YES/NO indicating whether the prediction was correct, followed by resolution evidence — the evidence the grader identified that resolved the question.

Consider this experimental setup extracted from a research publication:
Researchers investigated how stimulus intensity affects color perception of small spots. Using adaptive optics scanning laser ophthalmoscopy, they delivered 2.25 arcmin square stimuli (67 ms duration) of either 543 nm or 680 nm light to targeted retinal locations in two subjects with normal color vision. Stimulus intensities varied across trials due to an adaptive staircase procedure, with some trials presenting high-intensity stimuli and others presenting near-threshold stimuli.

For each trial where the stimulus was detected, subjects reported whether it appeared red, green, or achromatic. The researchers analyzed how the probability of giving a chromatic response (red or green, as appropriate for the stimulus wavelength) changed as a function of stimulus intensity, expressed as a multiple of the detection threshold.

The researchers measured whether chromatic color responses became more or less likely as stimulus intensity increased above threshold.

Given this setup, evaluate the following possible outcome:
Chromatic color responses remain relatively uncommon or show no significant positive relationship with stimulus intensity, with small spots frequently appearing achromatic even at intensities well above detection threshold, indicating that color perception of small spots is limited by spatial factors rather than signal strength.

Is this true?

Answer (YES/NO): NO